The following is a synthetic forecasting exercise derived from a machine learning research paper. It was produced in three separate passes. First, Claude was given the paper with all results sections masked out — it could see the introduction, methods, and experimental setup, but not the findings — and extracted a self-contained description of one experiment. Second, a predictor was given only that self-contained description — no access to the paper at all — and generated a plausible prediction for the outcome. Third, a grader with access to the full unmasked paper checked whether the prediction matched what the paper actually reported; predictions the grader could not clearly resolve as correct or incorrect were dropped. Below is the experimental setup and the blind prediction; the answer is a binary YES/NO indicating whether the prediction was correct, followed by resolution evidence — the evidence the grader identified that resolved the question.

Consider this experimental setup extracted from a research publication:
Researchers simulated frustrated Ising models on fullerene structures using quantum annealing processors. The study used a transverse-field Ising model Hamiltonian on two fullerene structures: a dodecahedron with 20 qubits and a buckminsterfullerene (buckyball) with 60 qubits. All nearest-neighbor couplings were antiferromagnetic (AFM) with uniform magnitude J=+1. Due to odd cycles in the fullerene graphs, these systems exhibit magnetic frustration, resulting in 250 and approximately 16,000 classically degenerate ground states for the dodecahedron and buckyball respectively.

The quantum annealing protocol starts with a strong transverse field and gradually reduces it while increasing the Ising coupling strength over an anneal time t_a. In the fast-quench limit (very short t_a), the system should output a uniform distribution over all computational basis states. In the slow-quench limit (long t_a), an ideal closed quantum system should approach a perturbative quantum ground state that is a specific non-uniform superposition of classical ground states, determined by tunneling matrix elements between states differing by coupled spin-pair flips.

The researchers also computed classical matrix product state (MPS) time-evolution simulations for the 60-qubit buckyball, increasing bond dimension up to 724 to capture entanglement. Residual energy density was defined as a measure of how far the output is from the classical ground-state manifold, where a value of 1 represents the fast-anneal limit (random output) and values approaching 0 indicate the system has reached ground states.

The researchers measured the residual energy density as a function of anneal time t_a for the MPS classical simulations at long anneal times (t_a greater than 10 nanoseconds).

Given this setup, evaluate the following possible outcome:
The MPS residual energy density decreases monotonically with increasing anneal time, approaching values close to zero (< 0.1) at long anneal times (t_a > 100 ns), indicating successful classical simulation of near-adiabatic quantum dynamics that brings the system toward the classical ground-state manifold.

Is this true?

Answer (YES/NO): NO